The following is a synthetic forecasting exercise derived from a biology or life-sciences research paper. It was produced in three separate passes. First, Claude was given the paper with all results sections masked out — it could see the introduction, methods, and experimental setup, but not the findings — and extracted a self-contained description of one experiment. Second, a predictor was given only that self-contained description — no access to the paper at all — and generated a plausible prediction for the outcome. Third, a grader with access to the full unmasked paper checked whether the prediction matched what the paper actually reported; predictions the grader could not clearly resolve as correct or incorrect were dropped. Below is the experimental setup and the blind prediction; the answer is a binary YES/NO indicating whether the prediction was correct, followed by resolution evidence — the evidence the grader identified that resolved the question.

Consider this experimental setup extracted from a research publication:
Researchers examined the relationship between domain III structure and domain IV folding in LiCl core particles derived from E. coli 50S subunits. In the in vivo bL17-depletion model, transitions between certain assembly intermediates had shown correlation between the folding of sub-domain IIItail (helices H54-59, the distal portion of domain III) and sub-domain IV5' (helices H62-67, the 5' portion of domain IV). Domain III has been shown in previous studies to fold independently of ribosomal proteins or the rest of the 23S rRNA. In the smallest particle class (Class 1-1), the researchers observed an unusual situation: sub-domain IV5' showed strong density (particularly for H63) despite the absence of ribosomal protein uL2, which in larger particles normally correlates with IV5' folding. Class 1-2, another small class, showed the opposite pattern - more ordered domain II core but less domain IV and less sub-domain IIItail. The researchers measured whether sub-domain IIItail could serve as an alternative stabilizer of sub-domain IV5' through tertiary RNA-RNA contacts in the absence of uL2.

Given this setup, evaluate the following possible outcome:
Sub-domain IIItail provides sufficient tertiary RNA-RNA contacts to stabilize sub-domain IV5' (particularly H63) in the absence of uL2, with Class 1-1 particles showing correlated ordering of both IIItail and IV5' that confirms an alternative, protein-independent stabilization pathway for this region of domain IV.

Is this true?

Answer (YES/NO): YES